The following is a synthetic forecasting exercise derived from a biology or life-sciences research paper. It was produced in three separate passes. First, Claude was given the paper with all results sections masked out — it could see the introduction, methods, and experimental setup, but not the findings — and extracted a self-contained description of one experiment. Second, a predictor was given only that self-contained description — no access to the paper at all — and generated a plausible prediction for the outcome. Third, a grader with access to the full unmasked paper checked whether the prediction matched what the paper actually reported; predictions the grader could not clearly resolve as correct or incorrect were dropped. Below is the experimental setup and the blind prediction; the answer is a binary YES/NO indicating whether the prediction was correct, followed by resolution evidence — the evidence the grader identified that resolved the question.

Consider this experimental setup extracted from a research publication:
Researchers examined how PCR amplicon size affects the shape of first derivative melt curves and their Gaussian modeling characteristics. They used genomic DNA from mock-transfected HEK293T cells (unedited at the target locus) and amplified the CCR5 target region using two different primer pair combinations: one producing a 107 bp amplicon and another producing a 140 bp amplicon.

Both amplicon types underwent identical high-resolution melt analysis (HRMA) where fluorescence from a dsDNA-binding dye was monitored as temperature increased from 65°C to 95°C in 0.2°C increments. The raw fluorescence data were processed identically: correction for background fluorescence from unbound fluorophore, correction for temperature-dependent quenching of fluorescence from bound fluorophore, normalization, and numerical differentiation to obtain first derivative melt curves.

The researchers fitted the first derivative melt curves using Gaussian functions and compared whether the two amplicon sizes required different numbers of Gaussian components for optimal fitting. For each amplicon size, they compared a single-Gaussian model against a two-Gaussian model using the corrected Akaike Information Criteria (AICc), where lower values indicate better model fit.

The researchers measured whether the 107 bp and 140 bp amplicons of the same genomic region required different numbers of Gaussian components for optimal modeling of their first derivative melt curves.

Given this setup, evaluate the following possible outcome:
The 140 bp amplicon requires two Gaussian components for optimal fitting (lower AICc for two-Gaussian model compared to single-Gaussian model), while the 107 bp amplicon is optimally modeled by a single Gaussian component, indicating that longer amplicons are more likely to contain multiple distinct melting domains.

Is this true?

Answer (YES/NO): NO